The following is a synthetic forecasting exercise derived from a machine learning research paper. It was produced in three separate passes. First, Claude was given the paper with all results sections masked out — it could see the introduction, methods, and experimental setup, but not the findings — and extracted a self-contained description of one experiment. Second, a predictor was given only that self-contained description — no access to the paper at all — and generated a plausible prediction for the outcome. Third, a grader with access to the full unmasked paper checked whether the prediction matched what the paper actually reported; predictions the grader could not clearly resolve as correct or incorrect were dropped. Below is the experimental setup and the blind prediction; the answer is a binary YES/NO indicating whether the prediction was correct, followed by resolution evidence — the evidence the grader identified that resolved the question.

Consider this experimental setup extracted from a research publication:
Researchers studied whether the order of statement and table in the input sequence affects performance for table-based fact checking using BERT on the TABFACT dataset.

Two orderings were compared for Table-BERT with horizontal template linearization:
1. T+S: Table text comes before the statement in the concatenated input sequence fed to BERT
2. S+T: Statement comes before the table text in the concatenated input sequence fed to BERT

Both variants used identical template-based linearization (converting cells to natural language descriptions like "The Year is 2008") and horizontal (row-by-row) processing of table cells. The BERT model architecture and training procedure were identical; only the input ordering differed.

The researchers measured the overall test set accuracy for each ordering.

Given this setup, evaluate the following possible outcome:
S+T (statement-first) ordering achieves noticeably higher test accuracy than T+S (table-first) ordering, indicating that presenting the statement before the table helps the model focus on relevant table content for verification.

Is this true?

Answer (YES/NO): NO